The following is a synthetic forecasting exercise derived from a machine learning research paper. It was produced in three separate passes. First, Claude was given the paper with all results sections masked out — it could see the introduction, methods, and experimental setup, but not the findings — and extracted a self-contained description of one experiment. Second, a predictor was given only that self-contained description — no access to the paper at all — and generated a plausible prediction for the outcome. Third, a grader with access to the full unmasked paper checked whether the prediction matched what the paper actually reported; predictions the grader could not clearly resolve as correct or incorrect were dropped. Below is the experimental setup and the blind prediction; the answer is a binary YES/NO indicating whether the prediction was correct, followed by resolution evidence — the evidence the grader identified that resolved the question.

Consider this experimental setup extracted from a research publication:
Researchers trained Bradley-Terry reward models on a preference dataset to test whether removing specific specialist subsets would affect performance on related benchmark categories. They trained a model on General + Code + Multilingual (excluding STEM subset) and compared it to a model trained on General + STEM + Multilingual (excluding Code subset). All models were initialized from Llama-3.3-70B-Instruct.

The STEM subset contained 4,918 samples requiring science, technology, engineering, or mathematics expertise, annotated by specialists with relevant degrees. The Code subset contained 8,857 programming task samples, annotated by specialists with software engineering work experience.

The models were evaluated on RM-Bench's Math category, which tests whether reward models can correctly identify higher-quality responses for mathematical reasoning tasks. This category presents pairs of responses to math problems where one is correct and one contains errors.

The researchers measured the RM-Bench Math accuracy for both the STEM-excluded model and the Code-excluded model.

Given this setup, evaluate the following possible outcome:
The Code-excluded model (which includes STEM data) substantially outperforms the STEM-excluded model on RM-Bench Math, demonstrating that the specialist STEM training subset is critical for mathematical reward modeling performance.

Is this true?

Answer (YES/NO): YES